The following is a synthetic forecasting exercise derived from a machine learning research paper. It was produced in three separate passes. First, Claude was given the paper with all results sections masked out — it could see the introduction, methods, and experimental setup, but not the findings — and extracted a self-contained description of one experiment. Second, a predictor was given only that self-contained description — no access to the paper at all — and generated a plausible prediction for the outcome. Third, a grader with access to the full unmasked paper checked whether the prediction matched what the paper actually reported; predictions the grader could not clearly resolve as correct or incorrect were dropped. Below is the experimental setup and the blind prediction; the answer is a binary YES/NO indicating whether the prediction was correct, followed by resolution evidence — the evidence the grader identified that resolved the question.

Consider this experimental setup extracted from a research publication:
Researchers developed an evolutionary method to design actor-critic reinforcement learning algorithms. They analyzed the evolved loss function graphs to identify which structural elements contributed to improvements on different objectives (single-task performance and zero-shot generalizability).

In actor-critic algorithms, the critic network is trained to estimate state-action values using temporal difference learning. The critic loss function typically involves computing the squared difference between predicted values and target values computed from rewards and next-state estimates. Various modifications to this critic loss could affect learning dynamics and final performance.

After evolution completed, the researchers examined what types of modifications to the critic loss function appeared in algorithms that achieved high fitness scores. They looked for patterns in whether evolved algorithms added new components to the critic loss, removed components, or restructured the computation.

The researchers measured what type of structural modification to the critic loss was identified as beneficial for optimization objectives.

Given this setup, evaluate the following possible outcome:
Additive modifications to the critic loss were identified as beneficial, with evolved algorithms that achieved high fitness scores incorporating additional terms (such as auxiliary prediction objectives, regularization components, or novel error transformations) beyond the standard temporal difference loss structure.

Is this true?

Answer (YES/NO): NO